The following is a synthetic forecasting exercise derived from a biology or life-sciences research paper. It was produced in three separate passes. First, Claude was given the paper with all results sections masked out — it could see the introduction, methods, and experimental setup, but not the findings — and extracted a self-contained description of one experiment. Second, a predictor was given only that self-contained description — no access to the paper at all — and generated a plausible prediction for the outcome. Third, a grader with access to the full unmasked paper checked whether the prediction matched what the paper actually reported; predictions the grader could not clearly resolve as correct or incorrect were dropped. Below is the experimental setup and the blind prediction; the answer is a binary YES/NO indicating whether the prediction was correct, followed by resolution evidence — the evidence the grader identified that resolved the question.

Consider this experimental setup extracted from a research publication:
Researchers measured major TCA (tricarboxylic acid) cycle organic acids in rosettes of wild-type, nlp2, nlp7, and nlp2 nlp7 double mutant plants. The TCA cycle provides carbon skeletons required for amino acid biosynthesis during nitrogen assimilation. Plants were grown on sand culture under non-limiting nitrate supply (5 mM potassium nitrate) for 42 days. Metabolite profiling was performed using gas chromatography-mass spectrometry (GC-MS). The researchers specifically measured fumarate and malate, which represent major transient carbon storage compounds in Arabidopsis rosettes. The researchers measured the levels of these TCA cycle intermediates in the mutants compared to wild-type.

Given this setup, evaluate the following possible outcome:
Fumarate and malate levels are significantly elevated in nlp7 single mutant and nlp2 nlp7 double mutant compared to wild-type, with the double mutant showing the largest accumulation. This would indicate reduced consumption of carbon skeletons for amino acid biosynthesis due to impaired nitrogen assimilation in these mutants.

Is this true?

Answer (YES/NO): NO